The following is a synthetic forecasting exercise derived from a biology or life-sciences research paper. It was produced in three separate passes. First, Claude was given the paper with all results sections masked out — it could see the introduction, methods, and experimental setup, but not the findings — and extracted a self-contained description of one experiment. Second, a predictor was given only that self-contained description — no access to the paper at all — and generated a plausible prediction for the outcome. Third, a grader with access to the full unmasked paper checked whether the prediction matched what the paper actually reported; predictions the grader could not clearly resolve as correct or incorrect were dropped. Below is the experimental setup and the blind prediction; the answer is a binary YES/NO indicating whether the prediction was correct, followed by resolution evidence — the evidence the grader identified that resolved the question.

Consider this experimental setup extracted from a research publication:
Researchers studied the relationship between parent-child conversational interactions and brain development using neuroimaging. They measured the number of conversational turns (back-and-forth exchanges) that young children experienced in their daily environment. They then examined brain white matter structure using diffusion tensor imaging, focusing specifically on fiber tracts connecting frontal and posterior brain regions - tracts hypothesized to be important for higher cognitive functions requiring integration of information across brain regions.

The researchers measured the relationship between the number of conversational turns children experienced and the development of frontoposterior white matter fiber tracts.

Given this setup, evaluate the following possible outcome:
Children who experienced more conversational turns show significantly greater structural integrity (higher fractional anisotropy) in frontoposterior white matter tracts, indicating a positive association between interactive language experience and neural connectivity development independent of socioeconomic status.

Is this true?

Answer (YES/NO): NO